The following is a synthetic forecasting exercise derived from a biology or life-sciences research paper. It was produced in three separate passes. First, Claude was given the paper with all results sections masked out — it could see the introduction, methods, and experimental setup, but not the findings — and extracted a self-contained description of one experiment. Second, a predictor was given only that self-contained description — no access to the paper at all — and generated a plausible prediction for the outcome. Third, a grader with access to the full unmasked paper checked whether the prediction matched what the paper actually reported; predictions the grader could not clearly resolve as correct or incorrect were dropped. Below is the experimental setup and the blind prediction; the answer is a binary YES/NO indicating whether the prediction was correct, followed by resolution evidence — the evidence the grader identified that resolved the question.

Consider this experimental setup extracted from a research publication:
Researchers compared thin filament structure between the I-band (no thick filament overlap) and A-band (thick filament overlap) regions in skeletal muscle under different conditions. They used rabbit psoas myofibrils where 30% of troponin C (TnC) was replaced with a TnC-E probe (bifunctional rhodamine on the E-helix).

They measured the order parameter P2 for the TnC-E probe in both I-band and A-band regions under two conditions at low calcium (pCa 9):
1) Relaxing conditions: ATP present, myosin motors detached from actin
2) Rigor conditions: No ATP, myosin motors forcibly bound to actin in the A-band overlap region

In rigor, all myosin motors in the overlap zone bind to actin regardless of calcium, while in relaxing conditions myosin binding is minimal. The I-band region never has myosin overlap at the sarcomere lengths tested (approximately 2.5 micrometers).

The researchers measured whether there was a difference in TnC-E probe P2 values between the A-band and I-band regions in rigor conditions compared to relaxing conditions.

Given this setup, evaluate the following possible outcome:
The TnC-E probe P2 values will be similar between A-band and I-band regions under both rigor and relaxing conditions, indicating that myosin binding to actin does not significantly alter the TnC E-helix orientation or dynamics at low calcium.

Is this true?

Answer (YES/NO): NO